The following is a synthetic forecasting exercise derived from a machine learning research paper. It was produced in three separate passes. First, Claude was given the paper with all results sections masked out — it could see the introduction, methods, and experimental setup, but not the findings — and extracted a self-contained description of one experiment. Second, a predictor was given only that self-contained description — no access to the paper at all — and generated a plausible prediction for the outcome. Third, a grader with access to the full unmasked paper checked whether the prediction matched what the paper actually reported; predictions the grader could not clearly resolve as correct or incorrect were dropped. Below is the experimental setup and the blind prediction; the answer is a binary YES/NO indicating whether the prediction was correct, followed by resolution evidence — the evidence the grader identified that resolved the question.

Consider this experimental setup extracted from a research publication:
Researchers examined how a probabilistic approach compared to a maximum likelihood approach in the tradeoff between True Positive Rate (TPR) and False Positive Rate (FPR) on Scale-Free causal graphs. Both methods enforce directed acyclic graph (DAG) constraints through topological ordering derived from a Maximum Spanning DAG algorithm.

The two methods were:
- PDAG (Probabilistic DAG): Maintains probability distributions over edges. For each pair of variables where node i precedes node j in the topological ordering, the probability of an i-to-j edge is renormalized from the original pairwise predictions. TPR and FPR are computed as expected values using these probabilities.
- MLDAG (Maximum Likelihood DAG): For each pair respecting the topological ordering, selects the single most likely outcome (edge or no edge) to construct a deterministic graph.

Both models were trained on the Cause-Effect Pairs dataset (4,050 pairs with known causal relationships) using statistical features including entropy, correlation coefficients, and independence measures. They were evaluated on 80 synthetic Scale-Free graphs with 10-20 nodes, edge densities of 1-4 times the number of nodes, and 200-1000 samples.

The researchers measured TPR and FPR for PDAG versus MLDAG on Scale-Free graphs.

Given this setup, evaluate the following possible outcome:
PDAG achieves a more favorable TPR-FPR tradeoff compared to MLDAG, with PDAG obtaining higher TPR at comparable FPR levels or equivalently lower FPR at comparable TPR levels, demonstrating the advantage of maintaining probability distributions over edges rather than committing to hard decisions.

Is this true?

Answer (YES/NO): NO